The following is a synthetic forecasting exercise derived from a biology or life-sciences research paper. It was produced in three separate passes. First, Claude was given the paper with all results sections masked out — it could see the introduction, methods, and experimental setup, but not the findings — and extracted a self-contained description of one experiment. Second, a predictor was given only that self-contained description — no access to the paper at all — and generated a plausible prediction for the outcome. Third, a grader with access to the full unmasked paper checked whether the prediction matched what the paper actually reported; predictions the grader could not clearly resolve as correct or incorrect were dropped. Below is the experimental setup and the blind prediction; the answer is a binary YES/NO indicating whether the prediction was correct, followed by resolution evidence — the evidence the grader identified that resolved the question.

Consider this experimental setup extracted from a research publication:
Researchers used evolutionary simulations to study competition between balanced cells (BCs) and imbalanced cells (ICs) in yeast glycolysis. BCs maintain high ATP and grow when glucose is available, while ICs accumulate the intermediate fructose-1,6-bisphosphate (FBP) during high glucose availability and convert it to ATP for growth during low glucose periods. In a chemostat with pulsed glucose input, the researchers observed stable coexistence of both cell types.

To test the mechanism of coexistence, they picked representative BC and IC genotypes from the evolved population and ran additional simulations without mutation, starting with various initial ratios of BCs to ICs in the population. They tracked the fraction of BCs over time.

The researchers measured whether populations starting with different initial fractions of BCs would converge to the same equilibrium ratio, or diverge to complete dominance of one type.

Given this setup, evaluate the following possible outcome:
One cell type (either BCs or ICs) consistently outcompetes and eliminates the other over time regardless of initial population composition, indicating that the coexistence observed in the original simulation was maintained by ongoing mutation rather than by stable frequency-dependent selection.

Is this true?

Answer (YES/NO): NO